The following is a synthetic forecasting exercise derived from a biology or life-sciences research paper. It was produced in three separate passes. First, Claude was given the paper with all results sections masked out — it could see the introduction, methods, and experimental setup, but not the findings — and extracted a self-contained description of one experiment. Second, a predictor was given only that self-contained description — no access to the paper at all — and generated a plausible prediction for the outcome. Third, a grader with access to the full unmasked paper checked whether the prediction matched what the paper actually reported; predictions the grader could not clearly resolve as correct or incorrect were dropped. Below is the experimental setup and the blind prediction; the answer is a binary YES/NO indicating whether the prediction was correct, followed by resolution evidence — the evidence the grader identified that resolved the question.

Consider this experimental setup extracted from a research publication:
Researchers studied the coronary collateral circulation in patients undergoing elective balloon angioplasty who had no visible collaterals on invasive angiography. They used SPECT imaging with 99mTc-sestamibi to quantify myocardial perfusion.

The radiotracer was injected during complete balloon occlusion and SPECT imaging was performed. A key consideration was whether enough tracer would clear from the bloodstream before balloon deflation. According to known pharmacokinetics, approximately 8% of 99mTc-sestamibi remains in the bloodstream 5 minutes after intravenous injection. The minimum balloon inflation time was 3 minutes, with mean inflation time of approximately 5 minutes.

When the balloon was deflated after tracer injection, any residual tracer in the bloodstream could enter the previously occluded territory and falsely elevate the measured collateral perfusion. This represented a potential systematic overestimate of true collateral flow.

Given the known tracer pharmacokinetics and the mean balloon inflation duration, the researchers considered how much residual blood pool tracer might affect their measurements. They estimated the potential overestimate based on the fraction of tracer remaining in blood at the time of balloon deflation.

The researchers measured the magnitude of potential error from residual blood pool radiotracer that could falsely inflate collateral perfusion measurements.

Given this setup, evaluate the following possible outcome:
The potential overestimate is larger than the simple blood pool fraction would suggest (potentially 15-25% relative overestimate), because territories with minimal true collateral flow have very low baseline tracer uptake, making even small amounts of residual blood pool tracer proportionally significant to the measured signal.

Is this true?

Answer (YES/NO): NO